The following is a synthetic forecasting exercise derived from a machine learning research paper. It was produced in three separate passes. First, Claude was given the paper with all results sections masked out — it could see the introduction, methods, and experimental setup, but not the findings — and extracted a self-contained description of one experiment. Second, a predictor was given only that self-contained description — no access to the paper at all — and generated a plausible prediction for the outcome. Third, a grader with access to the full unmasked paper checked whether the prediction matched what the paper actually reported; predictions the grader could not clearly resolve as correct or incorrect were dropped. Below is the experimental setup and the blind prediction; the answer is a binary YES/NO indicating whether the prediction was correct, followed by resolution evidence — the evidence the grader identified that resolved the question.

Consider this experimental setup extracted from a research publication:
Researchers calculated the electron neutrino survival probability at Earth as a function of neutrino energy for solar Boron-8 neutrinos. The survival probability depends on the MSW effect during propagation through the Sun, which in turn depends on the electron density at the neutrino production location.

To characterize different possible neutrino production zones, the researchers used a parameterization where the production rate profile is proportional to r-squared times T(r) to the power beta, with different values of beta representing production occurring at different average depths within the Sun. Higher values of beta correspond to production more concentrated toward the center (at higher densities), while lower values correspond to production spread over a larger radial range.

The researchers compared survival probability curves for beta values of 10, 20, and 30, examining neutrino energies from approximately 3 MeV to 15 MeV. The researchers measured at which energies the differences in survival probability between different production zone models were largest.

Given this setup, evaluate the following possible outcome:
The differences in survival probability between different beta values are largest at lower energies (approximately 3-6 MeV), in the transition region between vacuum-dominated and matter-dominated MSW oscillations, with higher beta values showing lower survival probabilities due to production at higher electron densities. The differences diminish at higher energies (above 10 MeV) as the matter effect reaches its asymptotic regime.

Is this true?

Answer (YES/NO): NO